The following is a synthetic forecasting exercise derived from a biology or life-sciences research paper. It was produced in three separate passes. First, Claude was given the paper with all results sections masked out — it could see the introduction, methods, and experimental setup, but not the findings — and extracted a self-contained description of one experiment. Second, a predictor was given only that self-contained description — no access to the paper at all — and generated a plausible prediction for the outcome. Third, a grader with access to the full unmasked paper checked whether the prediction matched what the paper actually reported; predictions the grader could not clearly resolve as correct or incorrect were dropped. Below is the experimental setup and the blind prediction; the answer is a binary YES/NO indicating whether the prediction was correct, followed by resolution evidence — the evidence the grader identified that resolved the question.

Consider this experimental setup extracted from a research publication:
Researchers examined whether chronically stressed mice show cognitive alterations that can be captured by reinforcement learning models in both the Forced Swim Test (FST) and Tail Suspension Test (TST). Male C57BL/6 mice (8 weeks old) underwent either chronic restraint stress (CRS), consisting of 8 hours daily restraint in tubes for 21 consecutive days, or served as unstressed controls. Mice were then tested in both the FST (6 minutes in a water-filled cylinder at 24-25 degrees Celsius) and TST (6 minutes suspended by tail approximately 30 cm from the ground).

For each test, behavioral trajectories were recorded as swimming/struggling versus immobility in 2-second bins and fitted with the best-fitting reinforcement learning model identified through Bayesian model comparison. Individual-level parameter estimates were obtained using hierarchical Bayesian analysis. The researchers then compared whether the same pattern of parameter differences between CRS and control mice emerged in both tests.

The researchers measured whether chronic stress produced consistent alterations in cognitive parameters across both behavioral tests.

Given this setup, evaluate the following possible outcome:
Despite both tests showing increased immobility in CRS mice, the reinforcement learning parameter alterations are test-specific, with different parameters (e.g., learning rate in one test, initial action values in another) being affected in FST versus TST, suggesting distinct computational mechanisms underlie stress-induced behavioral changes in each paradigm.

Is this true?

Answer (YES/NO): YES